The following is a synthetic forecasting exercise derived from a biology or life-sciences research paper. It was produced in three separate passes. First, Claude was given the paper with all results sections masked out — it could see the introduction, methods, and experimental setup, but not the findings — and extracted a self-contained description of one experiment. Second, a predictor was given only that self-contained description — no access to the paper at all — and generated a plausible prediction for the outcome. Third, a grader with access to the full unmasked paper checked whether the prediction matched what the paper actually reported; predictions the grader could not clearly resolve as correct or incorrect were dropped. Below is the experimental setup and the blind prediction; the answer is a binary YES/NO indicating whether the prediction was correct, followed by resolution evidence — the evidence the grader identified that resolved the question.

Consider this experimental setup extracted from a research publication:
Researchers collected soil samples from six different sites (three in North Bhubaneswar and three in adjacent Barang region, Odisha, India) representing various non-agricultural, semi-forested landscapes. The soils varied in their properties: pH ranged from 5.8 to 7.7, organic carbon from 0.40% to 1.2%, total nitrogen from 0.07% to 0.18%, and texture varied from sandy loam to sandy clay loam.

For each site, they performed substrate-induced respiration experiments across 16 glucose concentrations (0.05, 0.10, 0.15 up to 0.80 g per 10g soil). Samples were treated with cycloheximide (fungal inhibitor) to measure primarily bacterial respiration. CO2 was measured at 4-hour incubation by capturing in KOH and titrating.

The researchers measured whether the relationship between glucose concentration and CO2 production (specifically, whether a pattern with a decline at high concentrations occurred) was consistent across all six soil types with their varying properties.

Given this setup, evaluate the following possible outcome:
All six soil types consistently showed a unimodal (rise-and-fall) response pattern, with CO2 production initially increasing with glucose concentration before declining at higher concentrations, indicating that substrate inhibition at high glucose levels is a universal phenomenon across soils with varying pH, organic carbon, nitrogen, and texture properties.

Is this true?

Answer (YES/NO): YES